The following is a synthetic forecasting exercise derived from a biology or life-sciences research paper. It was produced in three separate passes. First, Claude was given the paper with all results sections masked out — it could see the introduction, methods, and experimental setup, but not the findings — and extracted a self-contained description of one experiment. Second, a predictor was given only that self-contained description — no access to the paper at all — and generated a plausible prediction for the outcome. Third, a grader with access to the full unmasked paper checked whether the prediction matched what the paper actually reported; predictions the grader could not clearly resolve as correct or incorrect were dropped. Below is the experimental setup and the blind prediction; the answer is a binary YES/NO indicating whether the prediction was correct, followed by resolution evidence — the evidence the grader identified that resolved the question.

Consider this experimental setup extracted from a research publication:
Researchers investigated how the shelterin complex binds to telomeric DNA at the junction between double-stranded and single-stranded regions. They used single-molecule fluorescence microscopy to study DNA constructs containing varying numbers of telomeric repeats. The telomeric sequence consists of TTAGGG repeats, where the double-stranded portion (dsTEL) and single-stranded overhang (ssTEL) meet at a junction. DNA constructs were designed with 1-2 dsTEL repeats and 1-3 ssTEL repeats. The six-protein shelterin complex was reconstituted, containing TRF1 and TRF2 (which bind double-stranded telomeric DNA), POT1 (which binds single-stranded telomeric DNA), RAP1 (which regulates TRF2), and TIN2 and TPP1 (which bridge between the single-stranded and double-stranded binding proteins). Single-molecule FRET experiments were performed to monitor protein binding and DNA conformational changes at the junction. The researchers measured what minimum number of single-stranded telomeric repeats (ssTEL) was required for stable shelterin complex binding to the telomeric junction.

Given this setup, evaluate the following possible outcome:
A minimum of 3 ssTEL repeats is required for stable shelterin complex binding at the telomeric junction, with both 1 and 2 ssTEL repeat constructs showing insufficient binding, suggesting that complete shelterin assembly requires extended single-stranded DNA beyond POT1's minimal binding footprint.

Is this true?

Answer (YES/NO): NO